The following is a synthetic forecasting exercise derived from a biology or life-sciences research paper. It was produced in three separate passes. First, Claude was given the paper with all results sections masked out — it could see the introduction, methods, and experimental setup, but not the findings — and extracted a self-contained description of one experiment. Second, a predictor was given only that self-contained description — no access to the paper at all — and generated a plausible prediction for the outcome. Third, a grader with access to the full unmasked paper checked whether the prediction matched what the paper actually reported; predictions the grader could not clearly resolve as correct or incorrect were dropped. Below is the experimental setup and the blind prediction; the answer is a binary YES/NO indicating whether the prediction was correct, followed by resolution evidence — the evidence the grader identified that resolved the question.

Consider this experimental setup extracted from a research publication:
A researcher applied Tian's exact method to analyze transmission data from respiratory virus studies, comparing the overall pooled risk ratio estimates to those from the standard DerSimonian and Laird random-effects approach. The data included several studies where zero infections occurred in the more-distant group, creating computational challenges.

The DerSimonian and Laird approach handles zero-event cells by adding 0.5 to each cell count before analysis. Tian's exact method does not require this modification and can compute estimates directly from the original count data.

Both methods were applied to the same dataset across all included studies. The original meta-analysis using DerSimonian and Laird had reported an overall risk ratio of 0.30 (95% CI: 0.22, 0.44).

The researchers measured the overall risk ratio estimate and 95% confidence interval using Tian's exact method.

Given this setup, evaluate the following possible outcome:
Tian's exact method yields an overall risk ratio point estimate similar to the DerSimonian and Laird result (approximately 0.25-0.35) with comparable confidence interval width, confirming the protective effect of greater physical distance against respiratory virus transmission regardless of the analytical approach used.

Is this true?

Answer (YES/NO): NO